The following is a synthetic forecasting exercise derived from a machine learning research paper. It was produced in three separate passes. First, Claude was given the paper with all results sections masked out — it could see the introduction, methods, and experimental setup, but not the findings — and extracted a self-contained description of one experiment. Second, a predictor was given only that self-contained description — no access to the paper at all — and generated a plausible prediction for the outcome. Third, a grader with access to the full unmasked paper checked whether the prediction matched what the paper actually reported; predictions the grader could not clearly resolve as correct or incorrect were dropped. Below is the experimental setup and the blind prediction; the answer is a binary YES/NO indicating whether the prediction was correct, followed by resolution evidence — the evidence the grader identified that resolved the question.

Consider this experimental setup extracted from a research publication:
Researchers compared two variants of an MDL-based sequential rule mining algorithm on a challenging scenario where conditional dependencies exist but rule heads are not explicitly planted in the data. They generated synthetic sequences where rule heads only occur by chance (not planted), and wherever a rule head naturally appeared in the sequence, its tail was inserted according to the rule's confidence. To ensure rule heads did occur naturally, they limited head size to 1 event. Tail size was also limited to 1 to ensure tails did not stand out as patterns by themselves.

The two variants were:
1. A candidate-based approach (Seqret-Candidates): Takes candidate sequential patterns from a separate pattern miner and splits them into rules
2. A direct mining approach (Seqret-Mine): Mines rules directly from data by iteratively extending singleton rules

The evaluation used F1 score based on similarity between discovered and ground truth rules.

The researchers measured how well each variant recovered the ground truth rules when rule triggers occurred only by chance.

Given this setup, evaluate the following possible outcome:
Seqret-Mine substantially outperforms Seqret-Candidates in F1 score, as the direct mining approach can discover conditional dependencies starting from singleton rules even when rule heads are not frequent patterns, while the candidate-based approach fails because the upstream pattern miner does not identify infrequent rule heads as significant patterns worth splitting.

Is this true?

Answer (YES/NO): YES